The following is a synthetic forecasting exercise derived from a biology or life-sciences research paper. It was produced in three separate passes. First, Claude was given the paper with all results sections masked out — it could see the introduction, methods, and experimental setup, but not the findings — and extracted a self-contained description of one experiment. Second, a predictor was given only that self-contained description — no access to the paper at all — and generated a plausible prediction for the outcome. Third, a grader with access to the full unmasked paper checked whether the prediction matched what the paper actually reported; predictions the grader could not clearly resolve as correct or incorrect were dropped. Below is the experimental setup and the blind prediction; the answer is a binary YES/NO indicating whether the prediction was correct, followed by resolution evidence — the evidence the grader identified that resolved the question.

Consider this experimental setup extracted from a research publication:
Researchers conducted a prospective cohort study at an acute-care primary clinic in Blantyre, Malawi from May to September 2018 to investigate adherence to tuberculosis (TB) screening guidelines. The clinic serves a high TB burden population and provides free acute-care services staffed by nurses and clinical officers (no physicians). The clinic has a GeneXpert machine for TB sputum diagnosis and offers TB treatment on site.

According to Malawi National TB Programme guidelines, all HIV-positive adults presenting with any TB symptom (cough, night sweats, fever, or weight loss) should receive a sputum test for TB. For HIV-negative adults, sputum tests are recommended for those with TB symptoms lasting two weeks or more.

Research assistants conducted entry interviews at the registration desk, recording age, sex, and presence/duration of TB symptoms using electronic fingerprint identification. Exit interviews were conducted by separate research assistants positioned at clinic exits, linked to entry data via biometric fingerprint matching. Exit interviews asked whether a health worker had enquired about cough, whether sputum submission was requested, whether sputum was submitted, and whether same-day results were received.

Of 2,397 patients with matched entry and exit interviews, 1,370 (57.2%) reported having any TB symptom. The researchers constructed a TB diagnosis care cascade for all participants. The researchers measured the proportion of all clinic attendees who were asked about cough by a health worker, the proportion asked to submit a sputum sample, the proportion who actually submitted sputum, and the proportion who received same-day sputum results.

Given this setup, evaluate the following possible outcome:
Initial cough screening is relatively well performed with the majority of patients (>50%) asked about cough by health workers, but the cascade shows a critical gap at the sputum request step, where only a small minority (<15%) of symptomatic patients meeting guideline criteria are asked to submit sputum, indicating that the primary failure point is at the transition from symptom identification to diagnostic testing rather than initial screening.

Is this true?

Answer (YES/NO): YES